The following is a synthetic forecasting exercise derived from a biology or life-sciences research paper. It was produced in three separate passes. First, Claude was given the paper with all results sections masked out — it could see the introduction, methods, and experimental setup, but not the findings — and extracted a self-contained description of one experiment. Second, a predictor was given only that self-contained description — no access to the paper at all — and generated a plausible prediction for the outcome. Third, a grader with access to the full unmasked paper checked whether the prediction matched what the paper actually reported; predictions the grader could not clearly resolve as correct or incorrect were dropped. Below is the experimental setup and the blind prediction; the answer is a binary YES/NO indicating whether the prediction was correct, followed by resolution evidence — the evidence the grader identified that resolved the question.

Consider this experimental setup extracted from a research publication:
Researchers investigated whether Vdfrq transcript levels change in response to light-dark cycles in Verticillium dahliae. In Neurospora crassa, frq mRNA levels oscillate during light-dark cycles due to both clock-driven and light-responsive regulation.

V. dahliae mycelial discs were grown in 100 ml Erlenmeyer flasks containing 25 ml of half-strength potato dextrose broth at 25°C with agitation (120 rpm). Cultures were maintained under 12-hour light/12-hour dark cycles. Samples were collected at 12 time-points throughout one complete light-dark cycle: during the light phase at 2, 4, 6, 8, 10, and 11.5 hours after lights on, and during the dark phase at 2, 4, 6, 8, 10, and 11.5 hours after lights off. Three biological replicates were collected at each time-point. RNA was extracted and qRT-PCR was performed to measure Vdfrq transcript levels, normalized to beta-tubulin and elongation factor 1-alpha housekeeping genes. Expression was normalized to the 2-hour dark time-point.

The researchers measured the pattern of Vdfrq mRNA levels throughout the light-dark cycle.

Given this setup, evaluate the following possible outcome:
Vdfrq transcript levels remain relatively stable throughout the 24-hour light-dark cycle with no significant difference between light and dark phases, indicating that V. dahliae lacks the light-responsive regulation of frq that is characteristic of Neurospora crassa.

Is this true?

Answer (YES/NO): YES